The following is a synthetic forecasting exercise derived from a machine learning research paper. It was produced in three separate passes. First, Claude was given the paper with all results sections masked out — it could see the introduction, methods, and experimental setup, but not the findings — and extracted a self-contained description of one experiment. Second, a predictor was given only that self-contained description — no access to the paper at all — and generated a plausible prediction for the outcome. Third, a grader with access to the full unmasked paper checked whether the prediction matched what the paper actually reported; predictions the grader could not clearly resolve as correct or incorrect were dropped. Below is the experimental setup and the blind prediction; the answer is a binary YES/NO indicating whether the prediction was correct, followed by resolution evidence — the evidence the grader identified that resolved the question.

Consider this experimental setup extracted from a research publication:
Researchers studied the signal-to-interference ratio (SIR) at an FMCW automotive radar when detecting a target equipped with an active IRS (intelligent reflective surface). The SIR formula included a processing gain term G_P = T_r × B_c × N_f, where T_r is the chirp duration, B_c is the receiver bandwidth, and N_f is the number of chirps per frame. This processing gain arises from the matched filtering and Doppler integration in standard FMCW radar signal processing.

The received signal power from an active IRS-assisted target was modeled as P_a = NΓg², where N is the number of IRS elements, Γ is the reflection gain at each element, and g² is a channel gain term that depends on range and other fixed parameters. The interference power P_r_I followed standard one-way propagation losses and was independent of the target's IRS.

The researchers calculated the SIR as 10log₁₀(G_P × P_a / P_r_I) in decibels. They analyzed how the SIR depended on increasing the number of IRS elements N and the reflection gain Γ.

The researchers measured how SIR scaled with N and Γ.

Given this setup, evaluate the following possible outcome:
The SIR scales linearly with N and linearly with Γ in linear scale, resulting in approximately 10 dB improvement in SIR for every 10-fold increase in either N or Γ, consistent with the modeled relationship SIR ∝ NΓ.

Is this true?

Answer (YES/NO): YES